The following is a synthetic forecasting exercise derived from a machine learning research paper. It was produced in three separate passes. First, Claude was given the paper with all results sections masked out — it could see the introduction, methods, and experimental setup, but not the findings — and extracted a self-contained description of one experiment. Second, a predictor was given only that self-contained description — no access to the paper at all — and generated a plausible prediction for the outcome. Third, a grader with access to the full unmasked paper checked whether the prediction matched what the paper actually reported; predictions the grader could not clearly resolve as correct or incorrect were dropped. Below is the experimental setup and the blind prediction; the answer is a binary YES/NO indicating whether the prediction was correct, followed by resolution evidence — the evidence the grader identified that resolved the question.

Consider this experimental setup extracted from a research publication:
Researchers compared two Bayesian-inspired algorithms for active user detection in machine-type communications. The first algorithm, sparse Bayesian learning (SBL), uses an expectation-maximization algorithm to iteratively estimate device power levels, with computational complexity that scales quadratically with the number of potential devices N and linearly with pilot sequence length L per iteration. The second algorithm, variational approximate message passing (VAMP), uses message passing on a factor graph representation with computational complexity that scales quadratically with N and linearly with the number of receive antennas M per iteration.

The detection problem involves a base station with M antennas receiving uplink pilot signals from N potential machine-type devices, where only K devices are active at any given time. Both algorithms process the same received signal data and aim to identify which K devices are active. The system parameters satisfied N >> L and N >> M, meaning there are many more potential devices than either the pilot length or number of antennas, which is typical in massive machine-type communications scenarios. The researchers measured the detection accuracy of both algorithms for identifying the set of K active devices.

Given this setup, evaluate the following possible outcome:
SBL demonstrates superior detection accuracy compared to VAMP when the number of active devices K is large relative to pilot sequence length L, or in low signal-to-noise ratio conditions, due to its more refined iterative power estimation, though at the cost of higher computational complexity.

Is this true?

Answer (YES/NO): NO